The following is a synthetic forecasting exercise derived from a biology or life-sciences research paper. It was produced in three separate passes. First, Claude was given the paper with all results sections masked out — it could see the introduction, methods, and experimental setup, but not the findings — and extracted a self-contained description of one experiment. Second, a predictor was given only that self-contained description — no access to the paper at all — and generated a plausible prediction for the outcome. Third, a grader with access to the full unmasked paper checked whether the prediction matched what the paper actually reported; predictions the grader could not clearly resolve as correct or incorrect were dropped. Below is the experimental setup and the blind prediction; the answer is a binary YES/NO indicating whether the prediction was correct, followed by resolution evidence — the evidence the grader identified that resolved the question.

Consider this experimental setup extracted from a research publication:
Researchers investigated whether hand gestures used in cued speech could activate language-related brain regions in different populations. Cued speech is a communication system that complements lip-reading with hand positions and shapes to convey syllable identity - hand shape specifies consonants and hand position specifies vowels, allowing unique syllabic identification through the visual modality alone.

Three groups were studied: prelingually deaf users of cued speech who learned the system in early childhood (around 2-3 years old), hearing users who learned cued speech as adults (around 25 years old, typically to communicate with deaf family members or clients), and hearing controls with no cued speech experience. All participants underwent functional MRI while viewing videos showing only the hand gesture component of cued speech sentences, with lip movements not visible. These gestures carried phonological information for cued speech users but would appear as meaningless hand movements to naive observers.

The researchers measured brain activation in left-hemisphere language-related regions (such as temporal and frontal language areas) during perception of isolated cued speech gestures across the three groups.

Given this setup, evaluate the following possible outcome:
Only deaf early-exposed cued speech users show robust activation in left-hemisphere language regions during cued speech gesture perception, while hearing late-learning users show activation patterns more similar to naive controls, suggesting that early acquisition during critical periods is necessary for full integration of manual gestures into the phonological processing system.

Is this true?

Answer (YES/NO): YES